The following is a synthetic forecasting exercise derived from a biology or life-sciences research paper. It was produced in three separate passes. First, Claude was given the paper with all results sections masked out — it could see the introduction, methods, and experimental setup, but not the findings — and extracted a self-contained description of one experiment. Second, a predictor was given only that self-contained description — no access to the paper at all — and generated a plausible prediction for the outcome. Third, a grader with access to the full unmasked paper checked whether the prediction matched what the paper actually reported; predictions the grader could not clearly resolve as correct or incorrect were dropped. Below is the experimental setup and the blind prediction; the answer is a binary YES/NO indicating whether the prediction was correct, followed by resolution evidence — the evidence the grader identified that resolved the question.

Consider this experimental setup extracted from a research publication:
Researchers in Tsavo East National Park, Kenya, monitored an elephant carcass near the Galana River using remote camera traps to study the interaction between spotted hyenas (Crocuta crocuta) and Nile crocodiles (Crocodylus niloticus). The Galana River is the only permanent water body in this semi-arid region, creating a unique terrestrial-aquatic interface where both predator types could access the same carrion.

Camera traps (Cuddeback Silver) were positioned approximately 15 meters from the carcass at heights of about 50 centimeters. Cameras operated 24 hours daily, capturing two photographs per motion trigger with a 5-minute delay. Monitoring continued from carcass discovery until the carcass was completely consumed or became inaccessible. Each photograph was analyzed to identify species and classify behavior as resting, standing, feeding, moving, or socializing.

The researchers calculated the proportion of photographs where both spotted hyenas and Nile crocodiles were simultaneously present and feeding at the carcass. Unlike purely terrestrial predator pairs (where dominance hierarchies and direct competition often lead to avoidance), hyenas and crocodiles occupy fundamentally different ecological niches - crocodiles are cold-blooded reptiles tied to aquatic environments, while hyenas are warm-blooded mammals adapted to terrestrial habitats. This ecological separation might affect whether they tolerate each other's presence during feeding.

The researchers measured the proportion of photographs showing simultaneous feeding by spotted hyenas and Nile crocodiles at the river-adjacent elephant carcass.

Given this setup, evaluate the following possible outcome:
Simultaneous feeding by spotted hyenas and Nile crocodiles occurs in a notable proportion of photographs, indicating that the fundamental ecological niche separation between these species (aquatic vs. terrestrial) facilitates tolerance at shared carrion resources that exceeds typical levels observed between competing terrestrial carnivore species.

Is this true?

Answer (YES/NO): YES